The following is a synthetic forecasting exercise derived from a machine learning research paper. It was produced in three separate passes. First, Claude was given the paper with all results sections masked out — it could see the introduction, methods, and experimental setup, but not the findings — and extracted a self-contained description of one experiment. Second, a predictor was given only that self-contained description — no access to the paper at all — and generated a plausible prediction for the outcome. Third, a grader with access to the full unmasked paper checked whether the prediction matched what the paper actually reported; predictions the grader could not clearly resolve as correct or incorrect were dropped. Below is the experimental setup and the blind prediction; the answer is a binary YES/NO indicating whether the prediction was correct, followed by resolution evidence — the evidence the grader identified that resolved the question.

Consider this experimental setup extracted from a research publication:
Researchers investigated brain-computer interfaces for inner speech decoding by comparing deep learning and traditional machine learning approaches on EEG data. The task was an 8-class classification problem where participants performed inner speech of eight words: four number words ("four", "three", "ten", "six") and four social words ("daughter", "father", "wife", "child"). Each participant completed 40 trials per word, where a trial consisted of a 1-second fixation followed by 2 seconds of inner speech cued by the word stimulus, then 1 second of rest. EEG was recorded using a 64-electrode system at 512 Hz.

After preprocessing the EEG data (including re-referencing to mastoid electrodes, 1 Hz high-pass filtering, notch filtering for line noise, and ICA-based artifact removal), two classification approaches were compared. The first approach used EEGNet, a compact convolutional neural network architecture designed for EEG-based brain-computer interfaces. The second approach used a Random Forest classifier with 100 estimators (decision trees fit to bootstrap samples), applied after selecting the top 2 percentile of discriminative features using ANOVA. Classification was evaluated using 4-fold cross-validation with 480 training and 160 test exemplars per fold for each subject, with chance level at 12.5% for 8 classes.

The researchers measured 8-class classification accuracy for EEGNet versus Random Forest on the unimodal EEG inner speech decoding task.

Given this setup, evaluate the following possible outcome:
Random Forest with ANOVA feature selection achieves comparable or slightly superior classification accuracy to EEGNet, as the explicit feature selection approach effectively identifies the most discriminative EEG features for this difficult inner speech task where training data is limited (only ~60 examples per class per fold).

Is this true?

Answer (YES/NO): YES